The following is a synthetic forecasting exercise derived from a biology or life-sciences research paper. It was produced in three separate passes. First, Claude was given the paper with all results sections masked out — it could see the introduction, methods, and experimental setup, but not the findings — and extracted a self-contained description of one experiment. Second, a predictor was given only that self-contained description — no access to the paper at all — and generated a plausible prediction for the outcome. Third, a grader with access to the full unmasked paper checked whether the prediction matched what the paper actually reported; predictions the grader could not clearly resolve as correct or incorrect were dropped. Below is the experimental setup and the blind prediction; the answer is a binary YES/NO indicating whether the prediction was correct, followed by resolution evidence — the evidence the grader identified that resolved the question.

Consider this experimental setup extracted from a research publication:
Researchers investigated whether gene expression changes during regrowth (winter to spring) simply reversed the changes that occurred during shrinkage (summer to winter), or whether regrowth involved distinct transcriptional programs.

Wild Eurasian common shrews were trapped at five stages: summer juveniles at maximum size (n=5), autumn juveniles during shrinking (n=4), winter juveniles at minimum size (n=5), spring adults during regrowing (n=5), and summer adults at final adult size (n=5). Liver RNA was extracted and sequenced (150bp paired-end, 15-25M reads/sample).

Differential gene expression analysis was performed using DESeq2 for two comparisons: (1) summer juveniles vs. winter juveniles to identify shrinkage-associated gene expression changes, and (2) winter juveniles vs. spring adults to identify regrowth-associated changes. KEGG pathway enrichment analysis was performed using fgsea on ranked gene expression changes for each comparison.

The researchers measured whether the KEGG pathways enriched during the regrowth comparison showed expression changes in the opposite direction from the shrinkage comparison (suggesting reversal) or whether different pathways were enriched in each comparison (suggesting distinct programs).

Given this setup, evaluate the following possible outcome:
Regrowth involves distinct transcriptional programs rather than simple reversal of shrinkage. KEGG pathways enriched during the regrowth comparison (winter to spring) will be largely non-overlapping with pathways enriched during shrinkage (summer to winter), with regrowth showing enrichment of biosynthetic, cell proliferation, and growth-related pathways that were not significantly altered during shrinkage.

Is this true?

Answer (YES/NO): NO